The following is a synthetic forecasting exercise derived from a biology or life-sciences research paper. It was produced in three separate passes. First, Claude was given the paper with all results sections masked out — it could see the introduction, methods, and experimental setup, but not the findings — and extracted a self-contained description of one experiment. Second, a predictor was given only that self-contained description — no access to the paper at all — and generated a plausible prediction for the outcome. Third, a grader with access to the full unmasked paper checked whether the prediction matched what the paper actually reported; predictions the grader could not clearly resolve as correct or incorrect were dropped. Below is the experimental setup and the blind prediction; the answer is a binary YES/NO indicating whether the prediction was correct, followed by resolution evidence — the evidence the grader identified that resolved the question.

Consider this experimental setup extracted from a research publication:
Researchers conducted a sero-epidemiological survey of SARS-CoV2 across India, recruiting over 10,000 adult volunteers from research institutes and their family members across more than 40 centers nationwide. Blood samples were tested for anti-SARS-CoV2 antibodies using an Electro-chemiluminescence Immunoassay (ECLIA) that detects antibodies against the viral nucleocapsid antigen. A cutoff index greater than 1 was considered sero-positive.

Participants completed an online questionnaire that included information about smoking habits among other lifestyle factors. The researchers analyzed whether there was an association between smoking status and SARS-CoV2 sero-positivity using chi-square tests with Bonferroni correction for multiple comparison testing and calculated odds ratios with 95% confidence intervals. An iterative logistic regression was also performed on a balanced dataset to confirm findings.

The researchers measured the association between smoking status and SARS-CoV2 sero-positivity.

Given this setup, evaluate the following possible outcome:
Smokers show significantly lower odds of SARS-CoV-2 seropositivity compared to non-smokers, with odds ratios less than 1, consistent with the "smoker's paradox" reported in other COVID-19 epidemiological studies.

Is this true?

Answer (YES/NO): YES